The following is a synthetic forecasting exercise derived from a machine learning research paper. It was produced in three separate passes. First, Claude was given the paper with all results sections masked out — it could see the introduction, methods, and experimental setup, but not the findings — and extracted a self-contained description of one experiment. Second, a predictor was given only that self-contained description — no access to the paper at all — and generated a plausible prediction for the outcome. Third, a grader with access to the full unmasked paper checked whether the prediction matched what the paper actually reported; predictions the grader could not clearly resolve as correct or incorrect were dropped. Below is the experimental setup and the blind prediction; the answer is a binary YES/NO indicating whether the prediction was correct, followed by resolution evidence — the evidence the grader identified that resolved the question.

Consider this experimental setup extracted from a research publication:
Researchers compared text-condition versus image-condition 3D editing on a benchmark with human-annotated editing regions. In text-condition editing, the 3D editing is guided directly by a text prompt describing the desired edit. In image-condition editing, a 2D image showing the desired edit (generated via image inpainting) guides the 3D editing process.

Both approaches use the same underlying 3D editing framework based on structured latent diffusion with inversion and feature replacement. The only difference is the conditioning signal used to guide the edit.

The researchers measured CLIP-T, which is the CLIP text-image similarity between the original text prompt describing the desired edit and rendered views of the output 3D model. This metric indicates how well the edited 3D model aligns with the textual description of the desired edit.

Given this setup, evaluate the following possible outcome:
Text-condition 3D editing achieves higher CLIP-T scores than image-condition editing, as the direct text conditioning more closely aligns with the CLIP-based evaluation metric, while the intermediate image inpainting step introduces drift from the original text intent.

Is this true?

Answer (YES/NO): NO